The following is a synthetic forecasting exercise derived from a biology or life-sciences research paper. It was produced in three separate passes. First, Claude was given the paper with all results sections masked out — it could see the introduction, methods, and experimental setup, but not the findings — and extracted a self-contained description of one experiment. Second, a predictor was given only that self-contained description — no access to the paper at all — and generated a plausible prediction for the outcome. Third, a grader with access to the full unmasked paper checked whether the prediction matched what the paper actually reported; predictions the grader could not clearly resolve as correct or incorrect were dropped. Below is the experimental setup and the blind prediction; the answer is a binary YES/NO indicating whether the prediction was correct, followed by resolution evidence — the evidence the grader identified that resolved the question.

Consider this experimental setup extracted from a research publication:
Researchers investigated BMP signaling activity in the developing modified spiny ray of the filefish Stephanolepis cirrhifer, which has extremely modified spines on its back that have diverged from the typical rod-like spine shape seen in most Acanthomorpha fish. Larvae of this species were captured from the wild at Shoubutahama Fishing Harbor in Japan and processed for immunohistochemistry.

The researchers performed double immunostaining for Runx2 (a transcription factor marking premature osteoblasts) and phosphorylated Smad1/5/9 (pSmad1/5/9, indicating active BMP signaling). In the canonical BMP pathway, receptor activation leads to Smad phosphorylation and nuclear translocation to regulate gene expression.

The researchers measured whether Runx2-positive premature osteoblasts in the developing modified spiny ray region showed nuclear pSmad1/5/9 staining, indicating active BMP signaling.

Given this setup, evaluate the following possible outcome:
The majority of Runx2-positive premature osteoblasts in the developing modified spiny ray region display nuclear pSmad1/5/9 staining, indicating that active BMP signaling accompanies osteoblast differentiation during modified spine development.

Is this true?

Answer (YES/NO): NO